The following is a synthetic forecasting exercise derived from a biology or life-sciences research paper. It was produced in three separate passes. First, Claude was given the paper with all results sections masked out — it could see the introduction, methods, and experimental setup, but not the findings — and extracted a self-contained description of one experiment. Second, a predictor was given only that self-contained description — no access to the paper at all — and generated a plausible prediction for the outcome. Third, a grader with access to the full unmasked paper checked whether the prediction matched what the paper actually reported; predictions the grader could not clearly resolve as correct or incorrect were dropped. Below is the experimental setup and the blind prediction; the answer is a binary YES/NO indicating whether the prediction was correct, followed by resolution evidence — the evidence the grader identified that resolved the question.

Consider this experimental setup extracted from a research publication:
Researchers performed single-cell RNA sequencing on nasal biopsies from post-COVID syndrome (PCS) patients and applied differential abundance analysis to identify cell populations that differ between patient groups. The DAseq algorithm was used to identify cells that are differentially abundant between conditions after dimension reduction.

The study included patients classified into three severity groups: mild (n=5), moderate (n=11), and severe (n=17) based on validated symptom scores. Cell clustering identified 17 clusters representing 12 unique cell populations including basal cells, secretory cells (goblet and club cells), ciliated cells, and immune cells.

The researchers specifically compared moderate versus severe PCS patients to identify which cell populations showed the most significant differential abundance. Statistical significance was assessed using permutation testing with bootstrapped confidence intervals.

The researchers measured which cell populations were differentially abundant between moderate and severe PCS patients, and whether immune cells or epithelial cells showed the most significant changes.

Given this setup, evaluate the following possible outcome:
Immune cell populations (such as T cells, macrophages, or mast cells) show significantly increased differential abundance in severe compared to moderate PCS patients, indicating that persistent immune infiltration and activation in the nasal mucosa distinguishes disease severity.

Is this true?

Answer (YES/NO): YES